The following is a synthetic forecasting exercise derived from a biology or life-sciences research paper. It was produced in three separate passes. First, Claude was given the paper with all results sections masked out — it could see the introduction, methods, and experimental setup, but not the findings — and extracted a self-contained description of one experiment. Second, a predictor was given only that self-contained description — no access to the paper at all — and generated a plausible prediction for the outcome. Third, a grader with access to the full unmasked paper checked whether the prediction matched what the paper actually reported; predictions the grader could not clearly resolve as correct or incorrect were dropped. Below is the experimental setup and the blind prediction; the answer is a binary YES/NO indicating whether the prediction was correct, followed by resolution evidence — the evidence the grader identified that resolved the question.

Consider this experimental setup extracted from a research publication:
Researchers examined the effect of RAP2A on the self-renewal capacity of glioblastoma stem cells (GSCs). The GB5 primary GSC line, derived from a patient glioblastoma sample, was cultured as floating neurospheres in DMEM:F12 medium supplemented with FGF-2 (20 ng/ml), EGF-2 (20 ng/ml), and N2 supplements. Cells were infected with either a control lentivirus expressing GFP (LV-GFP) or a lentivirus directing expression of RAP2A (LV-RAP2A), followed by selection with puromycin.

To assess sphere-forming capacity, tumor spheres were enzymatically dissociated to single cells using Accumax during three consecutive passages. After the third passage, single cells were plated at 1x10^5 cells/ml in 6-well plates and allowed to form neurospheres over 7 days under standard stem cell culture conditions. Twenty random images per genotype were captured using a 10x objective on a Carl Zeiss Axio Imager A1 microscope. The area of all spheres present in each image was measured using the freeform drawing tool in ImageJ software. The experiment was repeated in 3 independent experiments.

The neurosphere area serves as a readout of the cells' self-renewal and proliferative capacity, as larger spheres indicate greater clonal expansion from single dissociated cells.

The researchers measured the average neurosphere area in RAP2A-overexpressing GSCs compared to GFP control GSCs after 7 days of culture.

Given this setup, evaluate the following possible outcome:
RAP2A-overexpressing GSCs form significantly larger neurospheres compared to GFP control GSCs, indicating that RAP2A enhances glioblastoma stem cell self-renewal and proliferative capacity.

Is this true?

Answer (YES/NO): NO